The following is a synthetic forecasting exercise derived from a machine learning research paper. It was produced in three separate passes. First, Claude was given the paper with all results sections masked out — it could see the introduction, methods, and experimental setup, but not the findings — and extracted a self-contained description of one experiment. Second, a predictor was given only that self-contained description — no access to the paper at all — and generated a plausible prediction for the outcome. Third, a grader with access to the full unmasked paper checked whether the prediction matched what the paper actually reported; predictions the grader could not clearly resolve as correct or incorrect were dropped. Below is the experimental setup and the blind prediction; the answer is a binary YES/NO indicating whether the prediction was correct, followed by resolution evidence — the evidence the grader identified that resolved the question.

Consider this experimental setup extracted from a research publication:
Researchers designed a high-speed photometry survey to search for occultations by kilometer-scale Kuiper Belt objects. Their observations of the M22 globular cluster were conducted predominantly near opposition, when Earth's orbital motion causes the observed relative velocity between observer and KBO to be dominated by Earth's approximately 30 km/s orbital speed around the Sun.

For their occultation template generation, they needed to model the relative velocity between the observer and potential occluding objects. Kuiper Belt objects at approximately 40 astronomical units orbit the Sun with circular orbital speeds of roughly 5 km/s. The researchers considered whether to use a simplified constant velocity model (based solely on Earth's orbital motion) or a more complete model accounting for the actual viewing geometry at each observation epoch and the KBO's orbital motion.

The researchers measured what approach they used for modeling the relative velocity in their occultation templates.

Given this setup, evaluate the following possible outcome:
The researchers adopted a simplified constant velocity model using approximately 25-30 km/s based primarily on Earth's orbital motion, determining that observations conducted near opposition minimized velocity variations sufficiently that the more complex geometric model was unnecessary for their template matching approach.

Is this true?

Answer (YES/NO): NO